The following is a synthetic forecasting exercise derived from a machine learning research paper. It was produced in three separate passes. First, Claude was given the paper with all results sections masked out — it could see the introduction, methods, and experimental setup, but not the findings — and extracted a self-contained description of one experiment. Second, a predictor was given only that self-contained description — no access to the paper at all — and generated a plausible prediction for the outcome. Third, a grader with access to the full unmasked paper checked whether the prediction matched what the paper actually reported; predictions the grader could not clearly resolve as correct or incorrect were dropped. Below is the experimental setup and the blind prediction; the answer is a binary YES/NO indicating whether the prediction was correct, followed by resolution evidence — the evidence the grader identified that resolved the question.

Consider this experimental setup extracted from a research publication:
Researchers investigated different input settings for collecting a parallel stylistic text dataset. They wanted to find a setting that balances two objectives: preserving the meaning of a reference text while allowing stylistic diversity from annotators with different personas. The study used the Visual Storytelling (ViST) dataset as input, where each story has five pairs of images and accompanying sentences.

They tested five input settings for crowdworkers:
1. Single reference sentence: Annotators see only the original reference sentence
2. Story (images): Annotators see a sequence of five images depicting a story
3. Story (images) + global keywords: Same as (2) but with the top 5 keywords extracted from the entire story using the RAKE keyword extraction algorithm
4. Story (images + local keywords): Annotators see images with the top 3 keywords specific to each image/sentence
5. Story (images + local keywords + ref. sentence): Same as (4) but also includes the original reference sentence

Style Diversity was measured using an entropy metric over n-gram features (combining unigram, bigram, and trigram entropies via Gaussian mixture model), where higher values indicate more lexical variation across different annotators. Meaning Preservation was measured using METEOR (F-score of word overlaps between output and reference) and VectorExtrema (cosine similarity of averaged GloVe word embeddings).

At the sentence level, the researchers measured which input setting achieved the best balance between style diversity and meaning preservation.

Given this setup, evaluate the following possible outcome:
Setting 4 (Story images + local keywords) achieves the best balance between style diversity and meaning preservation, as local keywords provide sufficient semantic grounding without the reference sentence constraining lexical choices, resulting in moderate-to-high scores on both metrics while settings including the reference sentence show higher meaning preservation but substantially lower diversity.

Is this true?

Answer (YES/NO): YES